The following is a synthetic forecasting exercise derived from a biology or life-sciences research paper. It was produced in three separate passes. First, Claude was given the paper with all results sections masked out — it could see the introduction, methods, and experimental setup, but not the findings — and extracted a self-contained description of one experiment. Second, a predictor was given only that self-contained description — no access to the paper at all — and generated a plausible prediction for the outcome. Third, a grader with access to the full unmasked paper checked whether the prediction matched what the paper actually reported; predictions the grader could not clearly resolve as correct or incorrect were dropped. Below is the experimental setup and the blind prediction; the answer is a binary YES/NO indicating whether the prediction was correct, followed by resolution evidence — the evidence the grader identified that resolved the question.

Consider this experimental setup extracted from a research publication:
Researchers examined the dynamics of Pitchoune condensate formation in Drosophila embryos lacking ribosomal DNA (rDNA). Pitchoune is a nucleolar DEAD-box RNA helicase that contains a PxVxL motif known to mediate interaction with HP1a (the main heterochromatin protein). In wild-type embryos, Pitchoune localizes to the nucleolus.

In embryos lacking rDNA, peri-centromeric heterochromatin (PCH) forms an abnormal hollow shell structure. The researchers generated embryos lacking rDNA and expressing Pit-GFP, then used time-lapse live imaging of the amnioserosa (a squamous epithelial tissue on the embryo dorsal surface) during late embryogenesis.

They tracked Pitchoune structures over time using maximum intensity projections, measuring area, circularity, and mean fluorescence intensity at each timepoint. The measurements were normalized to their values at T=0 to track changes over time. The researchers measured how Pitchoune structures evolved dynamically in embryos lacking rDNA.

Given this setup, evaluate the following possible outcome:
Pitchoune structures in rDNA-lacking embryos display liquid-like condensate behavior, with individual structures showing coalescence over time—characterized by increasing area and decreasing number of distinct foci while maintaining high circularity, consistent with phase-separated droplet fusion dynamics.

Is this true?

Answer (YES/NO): NO